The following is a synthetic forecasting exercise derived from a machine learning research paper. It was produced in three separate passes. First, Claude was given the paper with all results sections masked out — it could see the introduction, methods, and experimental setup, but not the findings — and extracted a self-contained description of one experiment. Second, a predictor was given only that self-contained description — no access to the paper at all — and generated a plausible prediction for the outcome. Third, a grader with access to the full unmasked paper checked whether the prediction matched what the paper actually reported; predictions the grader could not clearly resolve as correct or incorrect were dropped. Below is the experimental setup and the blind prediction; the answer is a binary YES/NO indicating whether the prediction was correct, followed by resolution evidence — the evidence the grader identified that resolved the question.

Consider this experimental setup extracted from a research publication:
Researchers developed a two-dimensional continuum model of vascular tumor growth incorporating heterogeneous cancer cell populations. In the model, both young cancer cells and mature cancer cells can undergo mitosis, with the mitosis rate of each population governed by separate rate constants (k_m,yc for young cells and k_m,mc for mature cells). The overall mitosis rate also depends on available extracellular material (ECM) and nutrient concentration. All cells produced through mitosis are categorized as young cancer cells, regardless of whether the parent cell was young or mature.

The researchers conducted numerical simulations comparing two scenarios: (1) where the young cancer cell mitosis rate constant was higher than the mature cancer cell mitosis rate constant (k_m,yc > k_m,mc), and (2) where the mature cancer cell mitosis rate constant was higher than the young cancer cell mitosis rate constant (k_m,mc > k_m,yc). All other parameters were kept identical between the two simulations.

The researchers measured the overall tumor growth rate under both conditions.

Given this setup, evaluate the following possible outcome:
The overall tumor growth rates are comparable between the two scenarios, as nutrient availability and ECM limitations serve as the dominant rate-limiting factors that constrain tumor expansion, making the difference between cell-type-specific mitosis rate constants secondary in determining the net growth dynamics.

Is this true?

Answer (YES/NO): NO